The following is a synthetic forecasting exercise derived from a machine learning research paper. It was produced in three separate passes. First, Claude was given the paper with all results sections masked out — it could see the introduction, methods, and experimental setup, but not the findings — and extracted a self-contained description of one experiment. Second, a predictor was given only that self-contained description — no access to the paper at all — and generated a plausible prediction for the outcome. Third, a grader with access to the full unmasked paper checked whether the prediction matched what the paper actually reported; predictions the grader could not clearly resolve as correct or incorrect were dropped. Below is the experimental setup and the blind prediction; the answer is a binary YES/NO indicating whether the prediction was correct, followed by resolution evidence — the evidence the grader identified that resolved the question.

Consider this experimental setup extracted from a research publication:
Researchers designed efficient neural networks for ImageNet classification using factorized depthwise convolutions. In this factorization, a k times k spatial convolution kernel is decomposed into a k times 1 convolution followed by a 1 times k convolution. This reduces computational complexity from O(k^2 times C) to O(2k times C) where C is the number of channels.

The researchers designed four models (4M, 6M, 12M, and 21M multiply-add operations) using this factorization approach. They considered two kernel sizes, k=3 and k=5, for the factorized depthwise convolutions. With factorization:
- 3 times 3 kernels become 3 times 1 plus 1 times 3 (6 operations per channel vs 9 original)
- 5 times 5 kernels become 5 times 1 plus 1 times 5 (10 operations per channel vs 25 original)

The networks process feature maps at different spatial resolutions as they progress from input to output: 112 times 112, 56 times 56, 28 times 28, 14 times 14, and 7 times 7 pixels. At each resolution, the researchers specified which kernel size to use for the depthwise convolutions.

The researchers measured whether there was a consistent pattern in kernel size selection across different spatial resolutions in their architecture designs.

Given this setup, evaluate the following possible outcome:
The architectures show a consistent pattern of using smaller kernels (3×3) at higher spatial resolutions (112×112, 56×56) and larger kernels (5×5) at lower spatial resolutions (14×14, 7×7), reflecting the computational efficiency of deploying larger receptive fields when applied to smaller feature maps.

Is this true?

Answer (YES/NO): NO